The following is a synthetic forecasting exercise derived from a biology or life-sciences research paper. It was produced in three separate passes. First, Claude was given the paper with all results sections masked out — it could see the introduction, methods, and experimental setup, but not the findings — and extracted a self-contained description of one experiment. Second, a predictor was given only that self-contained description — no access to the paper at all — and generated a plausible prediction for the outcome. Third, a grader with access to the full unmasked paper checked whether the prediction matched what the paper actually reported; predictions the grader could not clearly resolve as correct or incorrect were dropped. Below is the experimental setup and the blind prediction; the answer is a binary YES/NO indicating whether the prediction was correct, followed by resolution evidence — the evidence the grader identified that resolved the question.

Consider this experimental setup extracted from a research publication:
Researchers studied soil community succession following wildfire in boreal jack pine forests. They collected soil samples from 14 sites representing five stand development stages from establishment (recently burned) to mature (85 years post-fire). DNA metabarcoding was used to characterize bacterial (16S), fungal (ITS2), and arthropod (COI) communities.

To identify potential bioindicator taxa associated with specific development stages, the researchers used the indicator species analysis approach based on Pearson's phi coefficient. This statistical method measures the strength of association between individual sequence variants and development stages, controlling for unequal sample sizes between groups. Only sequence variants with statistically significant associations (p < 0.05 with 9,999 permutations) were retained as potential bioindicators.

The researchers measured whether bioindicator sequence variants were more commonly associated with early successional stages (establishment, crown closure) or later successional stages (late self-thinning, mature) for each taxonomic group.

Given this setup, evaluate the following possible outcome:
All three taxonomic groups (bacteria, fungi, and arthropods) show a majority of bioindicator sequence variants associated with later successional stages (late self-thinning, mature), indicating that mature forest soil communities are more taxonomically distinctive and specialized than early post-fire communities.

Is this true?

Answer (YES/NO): NO